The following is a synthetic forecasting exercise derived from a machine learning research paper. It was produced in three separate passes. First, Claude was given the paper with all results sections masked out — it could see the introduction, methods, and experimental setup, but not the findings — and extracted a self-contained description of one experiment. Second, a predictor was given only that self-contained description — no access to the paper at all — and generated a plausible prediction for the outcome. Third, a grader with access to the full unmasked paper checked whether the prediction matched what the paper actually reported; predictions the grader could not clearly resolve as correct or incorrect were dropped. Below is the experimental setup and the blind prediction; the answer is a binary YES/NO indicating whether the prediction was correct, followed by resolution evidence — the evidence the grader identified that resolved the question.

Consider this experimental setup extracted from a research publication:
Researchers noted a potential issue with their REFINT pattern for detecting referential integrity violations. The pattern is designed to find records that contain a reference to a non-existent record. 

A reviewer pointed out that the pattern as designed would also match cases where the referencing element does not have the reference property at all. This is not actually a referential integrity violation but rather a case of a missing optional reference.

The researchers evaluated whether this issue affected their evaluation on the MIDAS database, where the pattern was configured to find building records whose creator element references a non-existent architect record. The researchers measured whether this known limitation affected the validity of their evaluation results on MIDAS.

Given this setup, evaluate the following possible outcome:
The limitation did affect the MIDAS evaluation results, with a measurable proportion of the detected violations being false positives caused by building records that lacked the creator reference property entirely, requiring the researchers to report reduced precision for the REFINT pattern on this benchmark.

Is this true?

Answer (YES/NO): NO